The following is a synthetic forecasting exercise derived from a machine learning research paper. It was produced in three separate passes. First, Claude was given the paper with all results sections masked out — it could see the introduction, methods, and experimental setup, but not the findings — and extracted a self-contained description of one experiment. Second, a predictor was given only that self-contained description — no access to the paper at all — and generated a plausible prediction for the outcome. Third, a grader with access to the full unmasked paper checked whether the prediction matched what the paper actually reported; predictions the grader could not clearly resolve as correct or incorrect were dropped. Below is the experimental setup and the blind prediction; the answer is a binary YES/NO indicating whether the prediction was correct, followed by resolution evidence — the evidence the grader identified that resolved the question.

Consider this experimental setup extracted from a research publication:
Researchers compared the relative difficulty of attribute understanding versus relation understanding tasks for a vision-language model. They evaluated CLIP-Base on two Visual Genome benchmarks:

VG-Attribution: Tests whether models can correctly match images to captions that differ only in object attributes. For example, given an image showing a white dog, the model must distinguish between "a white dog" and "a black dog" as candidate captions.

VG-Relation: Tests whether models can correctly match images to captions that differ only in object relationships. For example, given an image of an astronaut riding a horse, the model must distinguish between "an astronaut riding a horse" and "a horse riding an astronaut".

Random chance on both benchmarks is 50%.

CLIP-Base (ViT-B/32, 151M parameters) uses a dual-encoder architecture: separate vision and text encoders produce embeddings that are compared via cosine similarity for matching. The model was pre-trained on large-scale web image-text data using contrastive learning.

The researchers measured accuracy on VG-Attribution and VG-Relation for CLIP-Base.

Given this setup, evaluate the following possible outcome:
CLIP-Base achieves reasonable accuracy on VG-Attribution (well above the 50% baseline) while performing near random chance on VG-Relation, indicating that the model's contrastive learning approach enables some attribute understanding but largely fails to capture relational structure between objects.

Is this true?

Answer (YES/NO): NO